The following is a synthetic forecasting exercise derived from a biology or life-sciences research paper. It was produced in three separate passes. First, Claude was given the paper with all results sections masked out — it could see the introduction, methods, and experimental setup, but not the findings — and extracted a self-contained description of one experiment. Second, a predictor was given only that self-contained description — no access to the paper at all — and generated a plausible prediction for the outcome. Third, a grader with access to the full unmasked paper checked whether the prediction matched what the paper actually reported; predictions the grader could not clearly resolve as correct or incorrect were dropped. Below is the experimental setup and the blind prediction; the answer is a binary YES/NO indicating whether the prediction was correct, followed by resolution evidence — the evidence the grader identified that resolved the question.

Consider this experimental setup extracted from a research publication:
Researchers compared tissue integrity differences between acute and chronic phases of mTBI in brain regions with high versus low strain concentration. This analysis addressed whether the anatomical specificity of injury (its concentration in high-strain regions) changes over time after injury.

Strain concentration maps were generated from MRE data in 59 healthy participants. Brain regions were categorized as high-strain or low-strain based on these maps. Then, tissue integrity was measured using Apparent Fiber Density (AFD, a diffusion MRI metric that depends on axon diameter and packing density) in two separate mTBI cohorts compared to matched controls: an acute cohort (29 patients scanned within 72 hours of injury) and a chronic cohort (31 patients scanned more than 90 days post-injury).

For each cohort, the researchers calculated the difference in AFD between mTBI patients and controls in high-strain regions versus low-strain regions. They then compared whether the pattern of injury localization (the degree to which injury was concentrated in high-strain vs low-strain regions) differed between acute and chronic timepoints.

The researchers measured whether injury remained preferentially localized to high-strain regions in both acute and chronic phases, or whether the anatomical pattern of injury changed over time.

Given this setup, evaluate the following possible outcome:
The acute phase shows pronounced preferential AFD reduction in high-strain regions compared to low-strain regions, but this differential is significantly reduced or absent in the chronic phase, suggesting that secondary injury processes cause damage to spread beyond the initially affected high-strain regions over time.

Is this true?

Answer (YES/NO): NO